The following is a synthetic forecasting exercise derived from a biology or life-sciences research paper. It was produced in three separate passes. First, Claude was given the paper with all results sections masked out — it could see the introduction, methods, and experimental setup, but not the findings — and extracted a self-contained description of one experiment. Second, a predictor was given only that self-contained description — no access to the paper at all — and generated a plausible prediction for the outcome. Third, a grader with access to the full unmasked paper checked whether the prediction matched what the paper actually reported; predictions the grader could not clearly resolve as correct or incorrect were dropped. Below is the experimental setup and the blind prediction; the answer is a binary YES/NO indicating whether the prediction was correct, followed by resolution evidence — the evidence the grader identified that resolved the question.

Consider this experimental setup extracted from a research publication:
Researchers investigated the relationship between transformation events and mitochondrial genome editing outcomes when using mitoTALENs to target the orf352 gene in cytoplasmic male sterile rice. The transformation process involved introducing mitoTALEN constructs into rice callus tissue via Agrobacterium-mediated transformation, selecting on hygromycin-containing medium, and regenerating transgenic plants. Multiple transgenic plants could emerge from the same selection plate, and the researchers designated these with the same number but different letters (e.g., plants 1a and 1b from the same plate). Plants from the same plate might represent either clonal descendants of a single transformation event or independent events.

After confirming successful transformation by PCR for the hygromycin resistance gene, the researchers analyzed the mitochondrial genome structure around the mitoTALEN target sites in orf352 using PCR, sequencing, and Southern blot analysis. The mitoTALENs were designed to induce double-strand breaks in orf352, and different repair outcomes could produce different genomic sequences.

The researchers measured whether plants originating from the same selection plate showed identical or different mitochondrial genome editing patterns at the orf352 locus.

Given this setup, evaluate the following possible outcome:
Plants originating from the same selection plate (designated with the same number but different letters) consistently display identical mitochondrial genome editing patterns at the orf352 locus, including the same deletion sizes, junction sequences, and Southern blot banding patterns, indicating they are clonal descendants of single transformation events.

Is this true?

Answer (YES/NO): NO